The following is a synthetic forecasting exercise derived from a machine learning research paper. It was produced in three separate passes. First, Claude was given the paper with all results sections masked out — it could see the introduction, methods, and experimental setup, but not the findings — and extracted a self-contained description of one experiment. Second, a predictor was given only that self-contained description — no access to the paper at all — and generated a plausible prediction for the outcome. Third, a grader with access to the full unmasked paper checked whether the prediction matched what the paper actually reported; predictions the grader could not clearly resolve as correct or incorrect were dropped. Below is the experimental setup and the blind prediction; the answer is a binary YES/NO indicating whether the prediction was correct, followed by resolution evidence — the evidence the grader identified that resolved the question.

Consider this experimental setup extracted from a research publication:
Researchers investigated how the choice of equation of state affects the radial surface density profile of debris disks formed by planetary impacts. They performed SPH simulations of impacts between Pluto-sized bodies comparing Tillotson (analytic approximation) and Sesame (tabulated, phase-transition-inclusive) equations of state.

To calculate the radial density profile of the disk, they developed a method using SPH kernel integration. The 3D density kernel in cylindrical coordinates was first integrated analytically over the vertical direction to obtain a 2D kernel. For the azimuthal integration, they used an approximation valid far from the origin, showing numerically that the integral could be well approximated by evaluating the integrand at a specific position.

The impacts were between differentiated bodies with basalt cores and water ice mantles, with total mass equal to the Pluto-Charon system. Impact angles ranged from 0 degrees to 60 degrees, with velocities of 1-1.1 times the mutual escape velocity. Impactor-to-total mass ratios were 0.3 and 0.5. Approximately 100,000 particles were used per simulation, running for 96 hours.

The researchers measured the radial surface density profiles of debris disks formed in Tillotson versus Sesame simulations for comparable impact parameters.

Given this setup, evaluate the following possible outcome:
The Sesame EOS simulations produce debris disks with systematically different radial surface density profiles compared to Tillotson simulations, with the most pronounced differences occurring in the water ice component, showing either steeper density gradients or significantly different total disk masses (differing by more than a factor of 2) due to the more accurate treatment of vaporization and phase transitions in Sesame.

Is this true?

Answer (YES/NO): NO